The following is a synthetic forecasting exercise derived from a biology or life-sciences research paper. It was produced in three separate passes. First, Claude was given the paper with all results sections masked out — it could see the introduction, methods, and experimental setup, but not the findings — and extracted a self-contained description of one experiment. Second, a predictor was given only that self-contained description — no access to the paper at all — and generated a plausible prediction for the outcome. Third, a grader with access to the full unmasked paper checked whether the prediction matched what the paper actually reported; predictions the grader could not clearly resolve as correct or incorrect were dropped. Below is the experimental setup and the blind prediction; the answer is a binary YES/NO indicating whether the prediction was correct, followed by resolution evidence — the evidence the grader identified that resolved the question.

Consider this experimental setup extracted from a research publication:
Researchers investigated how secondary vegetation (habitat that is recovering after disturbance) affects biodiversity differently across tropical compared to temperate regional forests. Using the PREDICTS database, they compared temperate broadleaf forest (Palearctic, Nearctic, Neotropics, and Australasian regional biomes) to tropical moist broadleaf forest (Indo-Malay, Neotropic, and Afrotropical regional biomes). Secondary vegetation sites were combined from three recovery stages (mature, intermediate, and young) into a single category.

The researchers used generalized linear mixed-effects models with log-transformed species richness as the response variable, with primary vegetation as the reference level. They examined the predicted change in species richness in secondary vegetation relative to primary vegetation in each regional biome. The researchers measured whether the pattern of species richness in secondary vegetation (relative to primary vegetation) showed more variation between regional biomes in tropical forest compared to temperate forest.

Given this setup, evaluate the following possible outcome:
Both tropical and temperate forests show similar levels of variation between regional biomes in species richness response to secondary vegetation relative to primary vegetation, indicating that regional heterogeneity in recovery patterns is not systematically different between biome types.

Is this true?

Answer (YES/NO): NO